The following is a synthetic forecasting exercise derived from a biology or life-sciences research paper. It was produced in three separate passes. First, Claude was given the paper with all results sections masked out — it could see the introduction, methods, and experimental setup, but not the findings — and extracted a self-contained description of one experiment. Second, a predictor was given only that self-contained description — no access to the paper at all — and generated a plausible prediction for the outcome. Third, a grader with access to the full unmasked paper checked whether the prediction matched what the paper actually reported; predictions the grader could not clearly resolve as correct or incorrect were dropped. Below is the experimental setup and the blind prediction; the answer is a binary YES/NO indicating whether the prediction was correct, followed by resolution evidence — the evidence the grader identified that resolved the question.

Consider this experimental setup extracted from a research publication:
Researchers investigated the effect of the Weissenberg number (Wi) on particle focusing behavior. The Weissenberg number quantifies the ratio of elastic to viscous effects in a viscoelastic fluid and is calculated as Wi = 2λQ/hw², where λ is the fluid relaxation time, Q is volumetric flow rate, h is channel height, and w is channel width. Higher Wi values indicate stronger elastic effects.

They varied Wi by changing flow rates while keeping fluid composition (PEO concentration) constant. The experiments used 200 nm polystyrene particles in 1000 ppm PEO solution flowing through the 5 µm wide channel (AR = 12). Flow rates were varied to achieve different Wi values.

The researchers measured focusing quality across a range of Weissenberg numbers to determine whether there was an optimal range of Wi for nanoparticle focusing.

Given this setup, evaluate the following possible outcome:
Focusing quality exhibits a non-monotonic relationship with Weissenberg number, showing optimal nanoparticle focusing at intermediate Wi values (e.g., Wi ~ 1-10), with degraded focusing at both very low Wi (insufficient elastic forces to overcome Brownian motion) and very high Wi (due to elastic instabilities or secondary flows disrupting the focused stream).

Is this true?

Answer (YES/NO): NO